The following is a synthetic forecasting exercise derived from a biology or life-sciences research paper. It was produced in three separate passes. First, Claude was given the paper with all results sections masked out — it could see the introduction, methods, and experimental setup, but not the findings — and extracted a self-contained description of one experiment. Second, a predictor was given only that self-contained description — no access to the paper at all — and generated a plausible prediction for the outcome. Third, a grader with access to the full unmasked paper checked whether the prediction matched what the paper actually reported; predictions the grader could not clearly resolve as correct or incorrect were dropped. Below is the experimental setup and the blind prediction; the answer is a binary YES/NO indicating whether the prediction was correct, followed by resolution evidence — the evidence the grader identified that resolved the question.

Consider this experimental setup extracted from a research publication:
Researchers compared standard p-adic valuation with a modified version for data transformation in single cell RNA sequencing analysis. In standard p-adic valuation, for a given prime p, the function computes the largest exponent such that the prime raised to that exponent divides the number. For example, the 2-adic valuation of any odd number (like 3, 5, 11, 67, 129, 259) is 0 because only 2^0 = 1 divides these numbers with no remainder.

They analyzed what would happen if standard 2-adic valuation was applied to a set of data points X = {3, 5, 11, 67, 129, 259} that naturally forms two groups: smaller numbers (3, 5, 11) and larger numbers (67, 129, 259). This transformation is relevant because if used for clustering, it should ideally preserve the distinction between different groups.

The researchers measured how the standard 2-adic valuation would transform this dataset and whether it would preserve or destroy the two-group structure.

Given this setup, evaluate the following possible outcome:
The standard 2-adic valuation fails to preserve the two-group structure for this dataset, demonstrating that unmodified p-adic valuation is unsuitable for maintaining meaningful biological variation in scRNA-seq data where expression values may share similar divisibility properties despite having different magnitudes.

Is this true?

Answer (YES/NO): YES